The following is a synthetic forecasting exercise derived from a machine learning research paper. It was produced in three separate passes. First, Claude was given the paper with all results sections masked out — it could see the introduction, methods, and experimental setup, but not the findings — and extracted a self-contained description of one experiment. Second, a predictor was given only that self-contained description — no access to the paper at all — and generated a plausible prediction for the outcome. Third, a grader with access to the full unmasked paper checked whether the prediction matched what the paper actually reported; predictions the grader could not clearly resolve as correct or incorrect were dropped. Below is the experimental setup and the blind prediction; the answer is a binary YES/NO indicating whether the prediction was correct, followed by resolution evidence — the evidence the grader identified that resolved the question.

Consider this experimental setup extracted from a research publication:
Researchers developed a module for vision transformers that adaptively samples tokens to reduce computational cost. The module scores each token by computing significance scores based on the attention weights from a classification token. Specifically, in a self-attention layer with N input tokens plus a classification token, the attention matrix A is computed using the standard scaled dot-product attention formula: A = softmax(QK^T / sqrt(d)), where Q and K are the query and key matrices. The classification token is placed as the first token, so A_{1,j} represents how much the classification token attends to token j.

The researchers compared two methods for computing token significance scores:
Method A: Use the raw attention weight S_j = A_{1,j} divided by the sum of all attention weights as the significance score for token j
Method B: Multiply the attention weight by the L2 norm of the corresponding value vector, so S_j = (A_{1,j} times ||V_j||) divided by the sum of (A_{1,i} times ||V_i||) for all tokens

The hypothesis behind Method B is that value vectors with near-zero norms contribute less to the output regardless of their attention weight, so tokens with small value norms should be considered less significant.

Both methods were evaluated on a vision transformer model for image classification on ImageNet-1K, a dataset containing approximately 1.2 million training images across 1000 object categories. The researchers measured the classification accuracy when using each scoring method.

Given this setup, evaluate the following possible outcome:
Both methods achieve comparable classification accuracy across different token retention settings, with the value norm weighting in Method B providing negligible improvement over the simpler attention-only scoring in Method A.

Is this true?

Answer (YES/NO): NO